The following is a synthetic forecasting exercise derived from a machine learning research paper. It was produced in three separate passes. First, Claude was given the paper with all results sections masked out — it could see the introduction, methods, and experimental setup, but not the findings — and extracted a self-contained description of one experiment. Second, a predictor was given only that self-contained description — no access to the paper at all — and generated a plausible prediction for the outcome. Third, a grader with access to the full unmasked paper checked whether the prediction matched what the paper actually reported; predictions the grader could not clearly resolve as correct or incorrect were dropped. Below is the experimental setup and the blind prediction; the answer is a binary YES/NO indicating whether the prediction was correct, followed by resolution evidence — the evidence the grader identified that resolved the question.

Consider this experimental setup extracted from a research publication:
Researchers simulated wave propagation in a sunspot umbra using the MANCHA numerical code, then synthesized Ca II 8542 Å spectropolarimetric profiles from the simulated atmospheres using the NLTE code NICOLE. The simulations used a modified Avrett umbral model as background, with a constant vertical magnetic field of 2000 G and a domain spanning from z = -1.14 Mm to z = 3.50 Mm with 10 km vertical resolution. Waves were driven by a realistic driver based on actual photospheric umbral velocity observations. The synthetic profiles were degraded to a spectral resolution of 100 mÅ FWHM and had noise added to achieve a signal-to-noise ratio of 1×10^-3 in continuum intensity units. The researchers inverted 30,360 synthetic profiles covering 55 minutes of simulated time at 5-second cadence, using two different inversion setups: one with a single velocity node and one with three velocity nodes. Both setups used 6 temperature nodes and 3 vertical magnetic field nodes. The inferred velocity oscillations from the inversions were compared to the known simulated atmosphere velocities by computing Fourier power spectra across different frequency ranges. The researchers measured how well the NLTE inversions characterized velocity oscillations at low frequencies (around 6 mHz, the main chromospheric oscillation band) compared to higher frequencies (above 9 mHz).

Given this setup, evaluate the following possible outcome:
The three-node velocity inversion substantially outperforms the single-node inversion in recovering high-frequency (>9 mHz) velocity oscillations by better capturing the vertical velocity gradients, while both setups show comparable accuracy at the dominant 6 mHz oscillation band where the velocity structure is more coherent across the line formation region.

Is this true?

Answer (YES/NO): NO